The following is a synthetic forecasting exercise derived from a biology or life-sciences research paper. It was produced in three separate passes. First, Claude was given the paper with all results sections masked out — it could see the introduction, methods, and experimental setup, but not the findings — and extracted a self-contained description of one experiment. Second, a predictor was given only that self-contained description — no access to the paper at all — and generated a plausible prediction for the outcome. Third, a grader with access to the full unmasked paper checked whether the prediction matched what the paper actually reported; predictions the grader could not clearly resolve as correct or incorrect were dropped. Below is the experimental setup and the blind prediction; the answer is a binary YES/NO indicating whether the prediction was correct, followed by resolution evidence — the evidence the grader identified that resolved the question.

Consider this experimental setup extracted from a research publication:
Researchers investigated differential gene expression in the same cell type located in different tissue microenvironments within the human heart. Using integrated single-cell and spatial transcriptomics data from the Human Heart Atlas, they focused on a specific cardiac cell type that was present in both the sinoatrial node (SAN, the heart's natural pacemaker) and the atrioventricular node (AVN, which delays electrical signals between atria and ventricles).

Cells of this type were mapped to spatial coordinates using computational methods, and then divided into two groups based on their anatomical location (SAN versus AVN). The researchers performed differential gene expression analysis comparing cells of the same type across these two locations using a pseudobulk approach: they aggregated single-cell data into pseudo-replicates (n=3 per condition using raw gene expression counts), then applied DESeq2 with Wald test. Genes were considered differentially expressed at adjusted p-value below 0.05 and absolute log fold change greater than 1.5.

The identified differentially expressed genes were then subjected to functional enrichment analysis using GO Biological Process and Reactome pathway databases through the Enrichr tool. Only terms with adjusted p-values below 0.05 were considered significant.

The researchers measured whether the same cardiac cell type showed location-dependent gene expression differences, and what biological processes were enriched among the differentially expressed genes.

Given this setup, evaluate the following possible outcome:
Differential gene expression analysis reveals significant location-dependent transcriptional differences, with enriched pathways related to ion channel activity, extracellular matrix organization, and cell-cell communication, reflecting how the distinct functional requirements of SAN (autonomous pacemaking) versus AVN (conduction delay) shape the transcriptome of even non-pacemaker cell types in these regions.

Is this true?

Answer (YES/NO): NO